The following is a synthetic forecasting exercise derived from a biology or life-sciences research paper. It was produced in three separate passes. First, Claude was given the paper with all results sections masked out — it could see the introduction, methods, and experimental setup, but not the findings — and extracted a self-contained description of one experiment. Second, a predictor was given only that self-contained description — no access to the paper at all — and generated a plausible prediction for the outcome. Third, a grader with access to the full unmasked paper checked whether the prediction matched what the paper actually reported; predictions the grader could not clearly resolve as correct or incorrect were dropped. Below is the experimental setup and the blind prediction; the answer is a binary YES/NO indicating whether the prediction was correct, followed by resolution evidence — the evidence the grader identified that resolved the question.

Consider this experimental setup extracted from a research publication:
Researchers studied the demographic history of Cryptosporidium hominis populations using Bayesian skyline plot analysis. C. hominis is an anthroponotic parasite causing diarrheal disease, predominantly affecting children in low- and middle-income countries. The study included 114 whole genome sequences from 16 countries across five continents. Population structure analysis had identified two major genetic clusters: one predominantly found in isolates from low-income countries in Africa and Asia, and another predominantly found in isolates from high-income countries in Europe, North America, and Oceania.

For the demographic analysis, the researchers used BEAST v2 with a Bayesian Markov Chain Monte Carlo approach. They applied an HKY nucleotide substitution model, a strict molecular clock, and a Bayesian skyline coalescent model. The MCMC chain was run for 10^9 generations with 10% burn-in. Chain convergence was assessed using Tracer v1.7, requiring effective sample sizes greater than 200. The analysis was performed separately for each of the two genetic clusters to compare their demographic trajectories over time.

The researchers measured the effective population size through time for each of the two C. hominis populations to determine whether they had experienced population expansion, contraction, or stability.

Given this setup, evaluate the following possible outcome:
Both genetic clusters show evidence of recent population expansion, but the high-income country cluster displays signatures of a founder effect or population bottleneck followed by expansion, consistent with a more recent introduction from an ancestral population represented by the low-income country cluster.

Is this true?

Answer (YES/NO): NO